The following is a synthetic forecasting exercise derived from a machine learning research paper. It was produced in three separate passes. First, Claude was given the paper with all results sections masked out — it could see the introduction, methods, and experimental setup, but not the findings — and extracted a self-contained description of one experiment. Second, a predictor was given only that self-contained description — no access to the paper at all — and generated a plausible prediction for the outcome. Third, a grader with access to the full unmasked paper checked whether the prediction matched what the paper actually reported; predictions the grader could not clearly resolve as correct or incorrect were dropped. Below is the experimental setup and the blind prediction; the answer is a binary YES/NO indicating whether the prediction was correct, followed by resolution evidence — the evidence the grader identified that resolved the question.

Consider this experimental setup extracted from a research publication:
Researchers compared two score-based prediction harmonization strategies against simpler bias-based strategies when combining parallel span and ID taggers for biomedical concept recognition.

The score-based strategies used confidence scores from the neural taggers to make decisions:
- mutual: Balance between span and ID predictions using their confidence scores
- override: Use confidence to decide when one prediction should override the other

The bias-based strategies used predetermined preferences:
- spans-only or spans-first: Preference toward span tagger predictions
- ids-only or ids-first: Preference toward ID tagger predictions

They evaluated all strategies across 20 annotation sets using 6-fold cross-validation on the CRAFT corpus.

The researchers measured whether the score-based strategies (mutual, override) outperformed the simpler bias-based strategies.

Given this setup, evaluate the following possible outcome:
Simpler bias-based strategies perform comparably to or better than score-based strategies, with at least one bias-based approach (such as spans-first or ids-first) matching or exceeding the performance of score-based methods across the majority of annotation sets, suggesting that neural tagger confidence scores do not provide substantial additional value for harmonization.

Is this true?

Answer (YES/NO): YES